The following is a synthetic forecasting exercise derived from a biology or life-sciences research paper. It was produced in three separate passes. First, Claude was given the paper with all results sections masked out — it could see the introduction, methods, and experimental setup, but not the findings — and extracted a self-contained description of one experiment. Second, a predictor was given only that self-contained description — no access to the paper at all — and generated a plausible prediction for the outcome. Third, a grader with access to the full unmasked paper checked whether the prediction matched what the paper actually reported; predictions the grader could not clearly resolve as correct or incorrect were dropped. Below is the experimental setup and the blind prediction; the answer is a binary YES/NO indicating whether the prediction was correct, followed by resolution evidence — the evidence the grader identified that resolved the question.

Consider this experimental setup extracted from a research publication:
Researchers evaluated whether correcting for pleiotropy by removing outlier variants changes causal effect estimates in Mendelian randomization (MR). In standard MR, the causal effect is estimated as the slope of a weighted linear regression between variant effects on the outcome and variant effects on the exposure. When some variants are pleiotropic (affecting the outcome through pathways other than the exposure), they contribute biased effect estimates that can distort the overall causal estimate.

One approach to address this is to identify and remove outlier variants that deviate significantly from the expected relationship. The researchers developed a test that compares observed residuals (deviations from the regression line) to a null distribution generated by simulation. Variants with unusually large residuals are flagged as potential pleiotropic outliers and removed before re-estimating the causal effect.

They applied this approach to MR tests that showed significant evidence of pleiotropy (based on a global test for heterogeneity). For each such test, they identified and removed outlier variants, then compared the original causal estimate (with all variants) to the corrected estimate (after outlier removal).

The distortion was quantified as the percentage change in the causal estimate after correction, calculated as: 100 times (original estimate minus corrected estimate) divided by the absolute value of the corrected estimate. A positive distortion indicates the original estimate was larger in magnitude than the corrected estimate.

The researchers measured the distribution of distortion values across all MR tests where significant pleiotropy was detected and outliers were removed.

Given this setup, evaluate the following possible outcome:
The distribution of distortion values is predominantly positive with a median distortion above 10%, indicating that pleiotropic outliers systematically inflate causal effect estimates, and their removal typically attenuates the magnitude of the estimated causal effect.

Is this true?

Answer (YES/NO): NO